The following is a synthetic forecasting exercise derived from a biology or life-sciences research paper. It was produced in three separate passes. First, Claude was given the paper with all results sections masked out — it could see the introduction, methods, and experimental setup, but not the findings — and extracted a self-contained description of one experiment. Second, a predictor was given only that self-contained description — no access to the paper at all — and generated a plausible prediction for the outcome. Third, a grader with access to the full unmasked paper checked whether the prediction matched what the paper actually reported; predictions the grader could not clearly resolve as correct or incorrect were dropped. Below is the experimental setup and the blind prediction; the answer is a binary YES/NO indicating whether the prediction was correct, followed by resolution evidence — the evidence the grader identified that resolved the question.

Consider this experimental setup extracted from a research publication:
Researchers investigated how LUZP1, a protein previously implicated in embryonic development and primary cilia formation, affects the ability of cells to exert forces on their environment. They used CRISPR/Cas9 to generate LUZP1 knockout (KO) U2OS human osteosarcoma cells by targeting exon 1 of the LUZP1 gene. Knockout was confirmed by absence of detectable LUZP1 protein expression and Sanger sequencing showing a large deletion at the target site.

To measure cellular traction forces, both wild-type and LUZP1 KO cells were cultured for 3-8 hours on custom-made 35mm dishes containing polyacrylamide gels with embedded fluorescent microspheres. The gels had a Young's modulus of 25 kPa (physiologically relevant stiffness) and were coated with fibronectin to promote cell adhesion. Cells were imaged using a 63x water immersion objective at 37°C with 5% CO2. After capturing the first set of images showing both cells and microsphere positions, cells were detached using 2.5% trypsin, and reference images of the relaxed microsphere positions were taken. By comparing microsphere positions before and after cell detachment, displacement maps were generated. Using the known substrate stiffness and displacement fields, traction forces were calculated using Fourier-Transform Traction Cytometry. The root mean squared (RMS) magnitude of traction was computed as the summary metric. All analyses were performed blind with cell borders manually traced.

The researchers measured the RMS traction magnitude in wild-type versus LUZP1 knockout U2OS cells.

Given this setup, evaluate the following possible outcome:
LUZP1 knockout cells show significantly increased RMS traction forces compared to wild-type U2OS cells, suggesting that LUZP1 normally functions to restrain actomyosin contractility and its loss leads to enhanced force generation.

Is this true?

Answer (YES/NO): NO